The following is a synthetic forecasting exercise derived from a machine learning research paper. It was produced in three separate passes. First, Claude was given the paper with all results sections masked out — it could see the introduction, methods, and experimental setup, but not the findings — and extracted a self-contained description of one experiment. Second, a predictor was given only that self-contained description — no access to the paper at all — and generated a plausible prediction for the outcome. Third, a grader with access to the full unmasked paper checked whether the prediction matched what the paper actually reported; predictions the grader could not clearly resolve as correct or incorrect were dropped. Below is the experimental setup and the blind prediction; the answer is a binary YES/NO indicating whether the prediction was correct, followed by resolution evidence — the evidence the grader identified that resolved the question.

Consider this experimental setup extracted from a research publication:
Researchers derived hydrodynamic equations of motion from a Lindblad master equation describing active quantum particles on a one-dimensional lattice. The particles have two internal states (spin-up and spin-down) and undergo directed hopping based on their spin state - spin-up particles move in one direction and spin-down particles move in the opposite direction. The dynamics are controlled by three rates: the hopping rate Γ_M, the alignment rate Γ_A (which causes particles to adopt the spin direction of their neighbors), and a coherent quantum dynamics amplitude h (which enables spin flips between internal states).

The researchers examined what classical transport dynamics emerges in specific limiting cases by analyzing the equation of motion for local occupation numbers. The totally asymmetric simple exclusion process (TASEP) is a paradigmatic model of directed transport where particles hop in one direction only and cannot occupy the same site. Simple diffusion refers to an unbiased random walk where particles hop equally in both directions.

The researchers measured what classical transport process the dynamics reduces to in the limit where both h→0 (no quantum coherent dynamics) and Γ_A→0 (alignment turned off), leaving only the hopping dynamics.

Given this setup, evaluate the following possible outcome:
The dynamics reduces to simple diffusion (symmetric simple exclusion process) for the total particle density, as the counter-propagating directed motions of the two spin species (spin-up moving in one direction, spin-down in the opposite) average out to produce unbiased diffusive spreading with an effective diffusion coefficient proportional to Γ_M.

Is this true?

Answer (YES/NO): NO